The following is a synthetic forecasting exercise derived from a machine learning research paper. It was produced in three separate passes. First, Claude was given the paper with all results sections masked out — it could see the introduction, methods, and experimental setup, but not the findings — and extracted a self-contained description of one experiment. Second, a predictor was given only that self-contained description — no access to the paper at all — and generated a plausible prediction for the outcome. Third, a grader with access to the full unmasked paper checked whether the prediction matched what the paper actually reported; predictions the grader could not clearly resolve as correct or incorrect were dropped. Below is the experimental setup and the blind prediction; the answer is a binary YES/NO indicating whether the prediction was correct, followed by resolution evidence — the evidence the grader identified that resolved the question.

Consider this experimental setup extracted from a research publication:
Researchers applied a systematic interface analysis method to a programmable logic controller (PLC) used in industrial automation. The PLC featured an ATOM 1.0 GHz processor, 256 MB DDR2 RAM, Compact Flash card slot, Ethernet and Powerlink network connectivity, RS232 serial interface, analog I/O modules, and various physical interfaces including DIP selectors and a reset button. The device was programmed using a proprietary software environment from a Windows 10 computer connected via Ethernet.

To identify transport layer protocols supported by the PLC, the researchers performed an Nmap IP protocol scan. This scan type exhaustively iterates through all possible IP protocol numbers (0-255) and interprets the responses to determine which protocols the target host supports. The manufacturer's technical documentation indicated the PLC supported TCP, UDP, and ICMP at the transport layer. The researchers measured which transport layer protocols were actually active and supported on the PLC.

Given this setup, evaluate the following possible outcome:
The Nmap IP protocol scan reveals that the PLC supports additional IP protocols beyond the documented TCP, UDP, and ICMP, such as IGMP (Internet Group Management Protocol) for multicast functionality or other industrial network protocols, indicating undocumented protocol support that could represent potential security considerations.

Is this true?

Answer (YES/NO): YES